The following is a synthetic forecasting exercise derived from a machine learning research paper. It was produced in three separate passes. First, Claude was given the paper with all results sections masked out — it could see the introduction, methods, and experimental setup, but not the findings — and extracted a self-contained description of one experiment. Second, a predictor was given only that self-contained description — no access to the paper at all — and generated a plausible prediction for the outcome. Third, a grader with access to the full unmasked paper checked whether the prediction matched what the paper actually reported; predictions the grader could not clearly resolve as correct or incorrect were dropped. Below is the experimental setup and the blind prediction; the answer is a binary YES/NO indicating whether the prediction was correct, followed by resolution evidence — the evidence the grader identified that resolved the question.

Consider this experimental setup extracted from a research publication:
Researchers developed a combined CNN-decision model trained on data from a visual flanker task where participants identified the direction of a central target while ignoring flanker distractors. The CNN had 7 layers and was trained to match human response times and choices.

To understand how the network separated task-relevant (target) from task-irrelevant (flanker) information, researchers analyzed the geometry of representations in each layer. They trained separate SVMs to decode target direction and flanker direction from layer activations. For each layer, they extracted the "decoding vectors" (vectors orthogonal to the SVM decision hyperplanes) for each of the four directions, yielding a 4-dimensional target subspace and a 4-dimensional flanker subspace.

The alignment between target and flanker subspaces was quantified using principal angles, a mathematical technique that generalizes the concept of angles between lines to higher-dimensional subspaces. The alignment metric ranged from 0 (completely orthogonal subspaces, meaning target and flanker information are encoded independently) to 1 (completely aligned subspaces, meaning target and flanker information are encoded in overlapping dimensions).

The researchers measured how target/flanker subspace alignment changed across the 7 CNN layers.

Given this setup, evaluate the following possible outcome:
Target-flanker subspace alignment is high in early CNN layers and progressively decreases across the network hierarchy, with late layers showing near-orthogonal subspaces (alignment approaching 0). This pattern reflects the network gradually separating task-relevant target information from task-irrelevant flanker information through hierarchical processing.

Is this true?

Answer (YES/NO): NO